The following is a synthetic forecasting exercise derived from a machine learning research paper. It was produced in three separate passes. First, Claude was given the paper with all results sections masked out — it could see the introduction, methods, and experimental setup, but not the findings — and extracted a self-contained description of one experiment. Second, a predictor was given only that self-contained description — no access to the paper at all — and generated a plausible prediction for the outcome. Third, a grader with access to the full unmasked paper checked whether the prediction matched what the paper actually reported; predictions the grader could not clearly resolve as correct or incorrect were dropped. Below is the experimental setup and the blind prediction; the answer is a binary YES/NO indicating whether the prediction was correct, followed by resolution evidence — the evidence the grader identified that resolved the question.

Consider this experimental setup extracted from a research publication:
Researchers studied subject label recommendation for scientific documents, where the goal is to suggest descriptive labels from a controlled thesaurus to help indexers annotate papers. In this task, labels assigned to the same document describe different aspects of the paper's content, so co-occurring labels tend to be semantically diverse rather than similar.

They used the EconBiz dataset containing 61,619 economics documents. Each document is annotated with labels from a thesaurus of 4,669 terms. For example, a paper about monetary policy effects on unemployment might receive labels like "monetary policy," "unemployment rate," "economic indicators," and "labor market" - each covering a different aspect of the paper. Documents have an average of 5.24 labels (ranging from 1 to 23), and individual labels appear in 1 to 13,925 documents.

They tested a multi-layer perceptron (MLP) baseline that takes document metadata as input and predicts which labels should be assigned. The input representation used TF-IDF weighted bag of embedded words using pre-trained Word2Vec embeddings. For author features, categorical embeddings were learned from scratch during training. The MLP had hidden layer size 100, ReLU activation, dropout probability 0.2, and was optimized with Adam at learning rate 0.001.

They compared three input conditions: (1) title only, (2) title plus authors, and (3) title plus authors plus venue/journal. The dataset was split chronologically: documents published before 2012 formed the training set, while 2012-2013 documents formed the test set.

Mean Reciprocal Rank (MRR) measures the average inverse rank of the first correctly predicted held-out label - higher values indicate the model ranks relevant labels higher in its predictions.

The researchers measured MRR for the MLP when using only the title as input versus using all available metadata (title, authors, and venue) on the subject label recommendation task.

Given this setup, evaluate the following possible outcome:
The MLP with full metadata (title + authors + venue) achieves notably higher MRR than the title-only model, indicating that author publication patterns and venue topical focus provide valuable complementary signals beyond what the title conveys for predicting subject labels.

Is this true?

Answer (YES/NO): NO